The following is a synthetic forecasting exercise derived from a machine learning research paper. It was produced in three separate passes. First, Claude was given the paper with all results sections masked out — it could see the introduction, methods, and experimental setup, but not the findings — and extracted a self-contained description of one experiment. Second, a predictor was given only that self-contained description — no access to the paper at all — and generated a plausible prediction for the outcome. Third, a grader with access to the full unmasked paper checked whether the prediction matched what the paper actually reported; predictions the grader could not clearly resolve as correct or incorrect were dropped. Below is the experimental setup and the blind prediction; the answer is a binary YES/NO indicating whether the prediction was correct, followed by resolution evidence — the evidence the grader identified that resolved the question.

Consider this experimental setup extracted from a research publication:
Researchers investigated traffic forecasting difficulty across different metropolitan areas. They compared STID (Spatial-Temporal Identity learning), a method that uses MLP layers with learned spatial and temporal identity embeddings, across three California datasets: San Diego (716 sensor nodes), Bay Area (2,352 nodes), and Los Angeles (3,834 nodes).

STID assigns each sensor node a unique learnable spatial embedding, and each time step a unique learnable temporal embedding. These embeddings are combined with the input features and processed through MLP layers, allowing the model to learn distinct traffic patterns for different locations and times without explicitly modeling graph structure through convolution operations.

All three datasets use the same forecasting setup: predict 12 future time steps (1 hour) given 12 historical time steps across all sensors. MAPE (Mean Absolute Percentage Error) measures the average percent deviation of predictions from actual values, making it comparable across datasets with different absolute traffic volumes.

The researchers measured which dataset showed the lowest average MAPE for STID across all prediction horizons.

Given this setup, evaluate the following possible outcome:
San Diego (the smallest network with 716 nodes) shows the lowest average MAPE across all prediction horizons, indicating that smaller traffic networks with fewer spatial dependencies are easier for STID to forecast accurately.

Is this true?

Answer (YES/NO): YES